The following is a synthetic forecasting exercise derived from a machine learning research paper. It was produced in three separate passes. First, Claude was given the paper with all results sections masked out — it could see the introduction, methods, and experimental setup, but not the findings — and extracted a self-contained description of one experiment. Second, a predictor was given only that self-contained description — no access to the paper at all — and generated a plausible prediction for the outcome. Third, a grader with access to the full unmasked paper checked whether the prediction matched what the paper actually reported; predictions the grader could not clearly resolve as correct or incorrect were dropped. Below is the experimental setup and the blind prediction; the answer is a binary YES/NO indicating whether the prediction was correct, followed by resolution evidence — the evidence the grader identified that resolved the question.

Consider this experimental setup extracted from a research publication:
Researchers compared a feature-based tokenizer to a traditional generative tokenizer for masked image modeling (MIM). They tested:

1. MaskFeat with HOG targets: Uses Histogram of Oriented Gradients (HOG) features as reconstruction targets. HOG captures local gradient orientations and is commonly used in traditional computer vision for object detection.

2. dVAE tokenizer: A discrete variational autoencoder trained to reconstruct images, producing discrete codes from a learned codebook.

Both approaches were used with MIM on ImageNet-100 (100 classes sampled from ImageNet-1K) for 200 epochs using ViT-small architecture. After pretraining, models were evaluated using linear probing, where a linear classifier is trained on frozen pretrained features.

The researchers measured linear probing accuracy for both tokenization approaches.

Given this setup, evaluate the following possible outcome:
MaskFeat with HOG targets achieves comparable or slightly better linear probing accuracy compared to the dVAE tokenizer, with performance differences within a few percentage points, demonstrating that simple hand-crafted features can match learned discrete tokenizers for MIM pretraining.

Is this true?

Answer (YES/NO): NO